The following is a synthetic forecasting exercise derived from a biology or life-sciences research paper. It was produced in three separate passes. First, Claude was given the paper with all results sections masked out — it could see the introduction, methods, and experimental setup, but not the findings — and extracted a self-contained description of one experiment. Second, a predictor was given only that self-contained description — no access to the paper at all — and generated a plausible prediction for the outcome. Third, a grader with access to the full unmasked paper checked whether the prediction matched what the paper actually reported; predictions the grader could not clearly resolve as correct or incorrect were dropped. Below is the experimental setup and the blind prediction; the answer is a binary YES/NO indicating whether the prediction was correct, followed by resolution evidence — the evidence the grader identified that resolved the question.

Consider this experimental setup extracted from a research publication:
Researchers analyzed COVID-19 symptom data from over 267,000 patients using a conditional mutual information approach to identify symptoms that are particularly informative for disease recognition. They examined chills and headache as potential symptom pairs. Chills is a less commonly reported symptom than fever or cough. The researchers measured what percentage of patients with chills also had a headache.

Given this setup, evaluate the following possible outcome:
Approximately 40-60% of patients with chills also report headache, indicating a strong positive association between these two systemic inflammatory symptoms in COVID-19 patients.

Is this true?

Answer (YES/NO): NO